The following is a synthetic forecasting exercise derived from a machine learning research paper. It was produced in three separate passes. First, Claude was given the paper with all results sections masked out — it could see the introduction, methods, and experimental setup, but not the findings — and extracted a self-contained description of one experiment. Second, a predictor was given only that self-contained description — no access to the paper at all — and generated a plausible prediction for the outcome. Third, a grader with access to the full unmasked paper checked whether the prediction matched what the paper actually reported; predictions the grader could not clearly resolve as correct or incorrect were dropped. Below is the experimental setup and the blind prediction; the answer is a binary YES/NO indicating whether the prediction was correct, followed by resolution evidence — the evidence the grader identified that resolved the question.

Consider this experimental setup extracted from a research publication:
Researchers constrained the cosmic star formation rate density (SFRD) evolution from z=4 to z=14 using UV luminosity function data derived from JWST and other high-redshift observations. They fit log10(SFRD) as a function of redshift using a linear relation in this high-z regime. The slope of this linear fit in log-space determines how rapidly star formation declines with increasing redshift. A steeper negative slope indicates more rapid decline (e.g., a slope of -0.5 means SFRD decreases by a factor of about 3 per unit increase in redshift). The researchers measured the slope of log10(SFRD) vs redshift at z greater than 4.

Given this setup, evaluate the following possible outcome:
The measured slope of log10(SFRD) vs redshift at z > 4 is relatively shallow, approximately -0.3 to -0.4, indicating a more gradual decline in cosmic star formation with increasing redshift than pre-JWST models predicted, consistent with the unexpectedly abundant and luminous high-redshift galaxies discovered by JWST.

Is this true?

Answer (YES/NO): NO